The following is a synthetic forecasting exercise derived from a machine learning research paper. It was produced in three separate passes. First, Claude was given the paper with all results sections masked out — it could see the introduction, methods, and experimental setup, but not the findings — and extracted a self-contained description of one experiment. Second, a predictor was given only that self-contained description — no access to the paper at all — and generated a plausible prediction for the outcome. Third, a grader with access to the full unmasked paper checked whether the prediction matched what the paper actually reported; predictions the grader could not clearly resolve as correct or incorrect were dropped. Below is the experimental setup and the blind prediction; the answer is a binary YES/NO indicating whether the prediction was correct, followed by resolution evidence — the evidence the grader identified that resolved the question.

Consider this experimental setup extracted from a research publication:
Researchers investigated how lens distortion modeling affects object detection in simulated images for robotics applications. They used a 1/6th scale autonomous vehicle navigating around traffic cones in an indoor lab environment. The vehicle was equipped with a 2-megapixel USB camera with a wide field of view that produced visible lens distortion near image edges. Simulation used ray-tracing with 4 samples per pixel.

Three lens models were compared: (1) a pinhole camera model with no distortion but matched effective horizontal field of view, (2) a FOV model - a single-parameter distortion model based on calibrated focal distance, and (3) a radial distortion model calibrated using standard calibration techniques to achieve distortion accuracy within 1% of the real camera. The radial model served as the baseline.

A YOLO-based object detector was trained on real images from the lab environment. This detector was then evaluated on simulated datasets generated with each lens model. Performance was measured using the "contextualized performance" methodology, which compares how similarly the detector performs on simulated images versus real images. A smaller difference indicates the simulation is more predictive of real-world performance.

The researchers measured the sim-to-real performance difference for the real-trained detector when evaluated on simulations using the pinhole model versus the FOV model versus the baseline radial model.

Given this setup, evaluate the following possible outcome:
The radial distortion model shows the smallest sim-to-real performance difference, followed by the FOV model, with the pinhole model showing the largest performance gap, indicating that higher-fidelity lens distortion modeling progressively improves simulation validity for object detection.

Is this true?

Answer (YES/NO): NO